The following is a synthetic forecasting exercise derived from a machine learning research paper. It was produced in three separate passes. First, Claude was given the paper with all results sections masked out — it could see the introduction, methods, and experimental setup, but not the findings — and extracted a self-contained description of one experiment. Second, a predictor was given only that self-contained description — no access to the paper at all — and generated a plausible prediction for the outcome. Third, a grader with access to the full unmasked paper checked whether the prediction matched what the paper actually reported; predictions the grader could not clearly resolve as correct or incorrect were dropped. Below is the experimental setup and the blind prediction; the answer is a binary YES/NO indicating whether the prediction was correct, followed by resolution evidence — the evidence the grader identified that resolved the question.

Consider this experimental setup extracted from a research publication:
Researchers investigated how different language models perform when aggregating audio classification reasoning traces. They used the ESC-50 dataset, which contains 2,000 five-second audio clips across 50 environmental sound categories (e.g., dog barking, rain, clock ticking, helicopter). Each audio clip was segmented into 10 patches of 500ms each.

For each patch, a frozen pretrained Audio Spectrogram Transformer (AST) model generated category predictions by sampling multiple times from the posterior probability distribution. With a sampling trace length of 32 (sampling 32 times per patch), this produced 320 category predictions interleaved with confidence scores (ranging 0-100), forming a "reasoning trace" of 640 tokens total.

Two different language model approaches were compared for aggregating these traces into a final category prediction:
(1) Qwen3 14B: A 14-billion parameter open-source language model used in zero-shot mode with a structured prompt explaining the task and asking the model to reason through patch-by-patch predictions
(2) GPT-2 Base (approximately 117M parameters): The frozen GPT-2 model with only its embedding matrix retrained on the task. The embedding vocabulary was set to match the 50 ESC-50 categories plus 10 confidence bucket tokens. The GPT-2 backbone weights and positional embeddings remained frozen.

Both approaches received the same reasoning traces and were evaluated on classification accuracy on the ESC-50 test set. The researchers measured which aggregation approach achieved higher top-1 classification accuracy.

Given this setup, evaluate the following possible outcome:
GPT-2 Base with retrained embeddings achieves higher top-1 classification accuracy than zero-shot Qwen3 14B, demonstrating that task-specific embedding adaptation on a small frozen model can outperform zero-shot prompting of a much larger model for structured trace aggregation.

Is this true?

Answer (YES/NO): YES